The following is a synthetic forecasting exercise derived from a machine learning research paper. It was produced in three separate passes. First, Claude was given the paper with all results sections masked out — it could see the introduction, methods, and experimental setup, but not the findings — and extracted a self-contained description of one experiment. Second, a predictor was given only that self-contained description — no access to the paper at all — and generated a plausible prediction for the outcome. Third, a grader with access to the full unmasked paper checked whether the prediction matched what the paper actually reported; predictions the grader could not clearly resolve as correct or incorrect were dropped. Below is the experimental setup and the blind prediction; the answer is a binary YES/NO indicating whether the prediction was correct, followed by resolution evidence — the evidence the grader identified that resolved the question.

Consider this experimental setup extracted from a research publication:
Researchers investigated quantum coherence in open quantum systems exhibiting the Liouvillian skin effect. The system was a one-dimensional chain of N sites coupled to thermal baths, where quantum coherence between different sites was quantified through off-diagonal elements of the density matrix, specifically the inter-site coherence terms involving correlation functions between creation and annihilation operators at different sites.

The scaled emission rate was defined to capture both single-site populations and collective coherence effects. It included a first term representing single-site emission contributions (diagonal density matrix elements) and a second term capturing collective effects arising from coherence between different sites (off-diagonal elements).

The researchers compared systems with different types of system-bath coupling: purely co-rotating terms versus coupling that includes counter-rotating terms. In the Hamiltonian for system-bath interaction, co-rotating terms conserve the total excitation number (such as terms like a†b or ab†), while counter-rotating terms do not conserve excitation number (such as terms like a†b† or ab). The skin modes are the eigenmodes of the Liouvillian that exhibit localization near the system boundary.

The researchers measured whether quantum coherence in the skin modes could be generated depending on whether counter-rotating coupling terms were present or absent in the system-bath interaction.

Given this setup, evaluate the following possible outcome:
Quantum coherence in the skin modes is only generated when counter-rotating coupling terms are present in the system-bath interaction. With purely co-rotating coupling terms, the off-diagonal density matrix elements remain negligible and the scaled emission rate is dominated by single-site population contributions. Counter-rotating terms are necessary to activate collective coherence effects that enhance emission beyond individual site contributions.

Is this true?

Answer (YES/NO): YES